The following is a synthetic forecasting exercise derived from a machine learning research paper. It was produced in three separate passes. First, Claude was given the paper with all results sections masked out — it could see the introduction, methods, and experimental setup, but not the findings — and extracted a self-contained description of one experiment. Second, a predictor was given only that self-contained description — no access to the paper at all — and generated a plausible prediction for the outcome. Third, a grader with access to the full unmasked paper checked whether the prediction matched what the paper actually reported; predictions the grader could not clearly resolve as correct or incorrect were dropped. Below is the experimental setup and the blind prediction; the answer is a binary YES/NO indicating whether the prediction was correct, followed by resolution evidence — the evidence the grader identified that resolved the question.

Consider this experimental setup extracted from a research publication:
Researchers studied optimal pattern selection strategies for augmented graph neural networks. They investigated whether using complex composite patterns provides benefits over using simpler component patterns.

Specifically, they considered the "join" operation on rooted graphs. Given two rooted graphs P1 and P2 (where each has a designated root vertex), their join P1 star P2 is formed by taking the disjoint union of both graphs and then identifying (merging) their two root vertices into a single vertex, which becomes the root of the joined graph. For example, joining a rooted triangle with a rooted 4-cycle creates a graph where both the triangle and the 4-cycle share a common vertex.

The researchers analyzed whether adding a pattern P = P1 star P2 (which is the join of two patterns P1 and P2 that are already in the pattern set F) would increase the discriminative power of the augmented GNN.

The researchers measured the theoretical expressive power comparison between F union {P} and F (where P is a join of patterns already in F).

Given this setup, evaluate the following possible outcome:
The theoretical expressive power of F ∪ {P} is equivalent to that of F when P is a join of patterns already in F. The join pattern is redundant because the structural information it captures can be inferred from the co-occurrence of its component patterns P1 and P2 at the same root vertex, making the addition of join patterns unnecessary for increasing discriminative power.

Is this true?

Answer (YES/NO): YES